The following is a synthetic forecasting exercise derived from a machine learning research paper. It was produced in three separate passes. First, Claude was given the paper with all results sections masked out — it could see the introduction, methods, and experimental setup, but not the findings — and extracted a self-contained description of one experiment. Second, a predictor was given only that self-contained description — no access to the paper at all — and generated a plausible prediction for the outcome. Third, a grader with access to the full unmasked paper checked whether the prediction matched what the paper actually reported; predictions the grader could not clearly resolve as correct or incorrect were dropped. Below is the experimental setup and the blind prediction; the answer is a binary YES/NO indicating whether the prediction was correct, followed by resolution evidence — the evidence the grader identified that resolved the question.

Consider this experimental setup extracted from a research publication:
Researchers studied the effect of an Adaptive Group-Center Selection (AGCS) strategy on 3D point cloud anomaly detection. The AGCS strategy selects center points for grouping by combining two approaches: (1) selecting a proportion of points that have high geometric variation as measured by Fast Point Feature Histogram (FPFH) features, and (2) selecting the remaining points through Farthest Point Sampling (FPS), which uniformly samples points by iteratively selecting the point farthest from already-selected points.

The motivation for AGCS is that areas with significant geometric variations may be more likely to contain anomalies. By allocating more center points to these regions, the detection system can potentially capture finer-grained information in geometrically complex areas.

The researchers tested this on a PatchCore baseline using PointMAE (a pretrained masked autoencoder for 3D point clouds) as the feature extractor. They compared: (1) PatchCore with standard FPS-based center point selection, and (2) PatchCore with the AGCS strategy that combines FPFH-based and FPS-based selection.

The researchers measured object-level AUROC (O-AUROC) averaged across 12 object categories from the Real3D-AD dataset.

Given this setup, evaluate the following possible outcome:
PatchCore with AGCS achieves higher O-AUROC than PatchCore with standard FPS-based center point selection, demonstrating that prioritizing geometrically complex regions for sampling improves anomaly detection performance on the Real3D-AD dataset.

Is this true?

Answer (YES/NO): YES